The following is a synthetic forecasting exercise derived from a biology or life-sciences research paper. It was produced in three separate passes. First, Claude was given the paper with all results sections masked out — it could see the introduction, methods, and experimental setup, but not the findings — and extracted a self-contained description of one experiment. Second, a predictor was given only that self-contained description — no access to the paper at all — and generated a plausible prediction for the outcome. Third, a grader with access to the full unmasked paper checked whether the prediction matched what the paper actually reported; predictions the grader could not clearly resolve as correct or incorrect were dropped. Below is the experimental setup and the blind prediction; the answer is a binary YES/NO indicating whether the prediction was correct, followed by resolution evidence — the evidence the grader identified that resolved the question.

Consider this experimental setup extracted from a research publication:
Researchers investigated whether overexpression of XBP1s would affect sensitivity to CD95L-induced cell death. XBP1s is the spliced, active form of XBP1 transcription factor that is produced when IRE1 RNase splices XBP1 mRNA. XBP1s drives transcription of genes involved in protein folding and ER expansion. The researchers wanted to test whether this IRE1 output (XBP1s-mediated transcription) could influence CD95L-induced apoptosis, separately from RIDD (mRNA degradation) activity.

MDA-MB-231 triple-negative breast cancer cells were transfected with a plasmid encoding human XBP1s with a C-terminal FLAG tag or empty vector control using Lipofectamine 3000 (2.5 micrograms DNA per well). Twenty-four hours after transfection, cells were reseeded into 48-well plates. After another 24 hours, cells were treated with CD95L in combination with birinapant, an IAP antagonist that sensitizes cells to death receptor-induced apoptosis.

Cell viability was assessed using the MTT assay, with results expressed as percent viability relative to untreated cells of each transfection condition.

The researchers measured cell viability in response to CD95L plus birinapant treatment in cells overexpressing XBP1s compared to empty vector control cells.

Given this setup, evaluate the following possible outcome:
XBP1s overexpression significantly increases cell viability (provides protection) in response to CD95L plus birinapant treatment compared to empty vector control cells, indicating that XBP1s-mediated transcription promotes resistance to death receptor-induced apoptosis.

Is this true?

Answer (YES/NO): NO